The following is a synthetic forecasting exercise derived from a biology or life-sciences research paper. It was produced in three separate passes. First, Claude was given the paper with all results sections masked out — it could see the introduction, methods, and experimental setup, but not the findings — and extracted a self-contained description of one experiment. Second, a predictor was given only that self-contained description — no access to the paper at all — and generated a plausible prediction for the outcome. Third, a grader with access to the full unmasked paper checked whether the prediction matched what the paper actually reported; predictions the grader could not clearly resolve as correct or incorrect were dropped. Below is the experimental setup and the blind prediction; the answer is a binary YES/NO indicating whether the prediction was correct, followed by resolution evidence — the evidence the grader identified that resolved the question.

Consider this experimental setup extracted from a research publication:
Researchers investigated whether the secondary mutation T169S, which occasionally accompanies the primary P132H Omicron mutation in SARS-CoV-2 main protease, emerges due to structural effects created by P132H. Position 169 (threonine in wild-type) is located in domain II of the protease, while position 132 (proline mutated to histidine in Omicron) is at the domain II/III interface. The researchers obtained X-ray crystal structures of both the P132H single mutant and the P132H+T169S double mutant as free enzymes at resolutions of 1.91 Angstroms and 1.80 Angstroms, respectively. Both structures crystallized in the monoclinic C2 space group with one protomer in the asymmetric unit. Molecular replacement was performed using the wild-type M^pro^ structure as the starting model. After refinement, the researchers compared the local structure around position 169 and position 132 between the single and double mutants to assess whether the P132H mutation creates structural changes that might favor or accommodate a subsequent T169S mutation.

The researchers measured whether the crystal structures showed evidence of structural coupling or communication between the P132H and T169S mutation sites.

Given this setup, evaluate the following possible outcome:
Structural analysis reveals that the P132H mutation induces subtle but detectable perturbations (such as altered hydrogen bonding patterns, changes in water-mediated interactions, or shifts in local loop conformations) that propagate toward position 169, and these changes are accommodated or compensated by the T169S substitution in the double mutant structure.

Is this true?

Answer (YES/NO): NO